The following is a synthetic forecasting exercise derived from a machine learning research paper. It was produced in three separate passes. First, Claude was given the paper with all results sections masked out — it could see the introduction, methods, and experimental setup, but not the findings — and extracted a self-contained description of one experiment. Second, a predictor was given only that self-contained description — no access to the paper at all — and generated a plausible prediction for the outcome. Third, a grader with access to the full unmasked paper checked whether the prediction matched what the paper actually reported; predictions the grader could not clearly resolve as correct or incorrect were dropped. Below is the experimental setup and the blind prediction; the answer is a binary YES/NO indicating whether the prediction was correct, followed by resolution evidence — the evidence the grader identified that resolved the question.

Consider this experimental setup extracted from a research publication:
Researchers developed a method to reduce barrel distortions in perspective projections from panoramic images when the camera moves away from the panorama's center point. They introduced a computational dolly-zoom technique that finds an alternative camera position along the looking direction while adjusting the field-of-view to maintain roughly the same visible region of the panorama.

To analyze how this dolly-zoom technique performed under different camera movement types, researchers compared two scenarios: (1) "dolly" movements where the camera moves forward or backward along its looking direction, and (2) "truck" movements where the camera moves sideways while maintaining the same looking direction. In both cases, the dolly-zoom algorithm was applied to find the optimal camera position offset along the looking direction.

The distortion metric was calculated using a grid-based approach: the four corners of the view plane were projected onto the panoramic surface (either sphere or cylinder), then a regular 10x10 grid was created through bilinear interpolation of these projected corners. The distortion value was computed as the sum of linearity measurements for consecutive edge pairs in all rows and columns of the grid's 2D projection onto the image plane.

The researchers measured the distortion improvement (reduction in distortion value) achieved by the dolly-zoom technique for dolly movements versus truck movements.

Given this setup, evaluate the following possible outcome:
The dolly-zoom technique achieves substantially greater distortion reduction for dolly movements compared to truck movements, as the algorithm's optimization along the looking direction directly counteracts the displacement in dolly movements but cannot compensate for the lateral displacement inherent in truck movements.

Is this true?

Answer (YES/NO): YES